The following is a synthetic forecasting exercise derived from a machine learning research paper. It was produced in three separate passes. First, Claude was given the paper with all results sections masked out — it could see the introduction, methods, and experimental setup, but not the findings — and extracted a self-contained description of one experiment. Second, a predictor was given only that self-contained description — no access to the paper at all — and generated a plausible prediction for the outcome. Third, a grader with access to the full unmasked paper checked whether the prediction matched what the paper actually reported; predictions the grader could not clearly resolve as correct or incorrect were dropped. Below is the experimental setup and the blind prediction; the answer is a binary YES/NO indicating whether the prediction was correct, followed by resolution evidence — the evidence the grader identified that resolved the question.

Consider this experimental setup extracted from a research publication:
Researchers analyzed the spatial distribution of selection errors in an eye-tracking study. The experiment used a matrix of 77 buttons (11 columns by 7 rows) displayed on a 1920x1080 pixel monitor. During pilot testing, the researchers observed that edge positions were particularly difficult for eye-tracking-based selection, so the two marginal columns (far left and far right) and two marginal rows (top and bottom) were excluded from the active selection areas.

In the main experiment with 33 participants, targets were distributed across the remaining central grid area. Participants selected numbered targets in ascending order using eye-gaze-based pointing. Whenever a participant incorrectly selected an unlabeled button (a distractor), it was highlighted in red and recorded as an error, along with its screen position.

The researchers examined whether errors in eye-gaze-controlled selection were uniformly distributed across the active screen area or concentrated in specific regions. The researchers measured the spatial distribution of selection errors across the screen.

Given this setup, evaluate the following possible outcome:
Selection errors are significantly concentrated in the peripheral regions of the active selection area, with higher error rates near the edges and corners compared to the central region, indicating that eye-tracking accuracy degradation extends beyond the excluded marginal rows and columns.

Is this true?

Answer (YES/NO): NO